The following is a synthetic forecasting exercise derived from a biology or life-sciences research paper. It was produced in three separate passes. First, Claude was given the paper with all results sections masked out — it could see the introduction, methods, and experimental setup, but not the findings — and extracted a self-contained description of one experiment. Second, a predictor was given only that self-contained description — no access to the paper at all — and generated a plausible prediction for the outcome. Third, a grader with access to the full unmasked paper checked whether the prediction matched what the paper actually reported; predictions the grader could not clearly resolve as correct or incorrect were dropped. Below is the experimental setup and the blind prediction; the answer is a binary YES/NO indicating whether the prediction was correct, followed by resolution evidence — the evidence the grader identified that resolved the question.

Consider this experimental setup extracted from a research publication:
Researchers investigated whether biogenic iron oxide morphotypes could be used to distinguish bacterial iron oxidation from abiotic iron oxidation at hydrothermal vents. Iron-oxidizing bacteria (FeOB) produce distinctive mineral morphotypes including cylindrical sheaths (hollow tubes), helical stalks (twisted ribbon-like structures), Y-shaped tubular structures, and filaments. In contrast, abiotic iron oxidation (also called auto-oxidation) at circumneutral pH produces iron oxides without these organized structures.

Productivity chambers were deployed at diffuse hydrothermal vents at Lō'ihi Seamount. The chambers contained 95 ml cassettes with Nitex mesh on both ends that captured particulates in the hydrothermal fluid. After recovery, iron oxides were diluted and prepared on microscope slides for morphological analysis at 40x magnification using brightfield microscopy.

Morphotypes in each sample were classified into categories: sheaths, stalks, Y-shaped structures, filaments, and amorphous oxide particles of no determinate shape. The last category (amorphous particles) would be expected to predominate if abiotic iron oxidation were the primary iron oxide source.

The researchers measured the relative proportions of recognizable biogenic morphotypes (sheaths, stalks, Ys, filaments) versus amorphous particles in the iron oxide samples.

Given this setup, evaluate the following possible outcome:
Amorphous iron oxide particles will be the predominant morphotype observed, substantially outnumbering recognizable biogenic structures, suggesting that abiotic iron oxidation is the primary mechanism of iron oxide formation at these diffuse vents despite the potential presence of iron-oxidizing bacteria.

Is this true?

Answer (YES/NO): NO